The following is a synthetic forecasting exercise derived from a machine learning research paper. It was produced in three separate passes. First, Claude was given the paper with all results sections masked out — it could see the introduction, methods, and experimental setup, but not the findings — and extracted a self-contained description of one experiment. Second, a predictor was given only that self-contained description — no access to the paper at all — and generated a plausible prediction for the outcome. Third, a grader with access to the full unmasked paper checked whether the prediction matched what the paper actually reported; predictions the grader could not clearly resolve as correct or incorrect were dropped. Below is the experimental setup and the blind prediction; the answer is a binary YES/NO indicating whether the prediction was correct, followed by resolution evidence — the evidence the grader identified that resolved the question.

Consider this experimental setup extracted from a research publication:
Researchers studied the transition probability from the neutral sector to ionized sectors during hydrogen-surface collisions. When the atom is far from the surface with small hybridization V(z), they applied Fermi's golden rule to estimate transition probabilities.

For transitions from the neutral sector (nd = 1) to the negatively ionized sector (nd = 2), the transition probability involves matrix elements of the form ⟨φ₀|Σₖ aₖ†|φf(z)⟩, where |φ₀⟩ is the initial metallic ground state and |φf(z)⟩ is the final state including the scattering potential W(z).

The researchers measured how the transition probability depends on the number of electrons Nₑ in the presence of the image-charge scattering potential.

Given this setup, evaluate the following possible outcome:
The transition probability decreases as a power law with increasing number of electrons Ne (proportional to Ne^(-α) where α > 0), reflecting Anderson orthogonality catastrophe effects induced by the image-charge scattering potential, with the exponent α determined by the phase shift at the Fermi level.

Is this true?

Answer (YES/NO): YES